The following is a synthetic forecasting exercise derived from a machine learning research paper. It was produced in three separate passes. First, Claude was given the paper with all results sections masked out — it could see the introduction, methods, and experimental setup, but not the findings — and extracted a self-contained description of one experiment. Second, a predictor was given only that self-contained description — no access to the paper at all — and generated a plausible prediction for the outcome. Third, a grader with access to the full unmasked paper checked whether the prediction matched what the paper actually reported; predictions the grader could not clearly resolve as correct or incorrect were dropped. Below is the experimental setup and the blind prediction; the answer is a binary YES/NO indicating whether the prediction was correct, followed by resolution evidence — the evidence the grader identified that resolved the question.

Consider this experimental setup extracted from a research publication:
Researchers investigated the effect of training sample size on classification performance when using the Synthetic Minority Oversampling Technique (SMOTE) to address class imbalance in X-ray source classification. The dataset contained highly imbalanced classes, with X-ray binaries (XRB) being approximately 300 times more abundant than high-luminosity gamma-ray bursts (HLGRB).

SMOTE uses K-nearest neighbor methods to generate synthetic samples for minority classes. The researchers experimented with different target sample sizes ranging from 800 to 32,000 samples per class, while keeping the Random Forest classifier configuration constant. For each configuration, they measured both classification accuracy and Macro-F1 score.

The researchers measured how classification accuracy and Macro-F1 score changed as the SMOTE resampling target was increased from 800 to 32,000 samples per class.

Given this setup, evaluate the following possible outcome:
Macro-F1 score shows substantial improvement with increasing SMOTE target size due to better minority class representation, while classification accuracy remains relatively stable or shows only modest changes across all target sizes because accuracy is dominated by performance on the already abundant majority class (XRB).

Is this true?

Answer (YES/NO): NO